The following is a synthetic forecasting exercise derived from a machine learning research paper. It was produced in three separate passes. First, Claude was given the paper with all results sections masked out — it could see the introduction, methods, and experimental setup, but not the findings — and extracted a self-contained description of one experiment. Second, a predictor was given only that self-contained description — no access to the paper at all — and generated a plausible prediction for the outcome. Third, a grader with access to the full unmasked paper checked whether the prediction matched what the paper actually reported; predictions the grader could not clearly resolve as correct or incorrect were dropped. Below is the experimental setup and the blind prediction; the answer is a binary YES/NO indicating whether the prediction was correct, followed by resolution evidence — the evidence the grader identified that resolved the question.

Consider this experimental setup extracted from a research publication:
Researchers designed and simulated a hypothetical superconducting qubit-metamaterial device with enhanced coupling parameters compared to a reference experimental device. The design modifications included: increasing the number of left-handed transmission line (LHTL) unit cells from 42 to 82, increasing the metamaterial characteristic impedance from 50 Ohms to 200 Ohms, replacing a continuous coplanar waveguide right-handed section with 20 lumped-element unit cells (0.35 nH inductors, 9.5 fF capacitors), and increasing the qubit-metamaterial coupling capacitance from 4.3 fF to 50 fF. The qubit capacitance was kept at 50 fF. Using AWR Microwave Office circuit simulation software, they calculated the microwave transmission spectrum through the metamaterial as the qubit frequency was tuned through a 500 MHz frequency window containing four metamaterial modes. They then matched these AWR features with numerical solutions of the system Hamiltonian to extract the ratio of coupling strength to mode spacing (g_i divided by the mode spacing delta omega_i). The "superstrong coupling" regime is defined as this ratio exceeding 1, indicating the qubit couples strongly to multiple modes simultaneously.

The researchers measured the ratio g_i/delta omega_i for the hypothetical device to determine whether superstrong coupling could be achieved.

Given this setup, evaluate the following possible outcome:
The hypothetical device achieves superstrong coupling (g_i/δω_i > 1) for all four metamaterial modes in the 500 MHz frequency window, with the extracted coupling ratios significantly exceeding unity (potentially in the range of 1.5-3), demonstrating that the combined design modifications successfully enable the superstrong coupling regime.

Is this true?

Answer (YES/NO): NO